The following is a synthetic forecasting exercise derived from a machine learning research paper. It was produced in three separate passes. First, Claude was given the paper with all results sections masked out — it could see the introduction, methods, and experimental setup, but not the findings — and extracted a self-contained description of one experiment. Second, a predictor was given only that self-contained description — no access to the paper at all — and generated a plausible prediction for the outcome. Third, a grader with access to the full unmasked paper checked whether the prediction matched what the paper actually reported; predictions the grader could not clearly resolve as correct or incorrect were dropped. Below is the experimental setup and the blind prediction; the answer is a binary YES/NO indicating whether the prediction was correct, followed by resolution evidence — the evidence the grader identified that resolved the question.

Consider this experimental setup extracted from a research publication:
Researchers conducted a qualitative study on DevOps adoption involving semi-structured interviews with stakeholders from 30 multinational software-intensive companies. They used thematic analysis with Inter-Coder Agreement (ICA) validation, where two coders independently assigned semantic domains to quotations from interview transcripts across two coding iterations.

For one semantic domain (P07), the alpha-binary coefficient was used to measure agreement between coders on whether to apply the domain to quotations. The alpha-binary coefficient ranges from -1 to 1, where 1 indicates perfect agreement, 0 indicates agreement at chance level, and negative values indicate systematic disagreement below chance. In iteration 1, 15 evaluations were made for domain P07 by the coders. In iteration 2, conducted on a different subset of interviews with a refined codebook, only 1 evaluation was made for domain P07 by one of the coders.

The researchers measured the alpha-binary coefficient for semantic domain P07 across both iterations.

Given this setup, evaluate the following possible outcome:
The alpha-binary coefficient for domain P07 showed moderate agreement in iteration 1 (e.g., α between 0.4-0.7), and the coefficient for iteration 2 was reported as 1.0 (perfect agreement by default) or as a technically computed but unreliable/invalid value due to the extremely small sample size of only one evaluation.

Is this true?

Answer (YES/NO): NO